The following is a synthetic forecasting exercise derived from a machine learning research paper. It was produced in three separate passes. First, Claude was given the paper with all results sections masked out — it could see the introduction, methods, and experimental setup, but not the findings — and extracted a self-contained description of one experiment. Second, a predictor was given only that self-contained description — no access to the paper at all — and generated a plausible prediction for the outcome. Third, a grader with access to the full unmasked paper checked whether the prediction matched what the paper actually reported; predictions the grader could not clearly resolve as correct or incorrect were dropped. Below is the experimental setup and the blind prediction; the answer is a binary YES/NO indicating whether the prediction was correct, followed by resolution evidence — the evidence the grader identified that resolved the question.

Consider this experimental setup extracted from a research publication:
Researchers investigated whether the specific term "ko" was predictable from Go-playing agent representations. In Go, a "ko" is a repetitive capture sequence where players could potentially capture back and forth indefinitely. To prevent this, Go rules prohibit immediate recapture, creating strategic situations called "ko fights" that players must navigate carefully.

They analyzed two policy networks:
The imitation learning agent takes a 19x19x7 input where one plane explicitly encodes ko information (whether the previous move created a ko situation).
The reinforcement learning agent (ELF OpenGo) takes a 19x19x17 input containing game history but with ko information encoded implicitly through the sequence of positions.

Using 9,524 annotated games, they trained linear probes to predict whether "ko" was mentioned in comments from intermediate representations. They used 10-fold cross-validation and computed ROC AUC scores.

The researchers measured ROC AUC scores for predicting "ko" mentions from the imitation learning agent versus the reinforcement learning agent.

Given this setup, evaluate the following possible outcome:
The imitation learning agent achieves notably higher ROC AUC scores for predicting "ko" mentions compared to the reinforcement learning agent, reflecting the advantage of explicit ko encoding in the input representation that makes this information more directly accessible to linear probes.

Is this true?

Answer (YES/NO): NO